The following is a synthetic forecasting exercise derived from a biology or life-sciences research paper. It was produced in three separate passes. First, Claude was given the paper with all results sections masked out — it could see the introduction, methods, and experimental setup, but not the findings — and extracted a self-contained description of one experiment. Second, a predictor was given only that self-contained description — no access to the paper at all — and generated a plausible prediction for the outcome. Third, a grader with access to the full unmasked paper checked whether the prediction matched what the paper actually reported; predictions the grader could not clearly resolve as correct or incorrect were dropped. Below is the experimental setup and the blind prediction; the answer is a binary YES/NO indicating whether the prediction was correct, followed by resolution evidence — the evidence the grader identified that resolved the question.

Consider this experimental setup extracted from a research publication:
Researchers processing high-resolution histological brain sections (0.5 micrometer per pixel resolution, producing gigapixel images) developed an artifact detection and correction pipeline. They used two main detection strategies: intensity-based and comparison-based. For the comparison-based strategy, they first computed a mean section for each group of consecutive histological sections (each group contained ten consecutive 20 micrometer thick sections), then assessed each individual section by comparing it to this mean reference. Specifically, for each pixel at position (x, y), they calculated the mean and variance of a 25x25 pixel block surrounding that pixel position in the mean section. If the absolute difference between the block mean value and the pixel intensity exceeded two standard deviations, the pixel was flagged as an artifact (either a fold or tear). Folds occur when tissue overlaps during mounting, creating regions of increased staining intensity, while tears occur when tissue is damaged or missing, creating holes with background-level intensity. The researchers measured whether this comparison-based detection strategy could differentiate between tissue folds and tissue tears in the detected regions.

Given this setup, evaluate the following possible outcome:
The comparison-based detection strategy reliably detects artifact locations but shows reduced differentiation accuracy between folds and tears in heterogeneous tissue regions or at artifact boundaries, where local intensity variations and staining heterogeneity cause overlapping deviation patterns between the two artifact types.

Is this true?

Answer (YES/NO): NO